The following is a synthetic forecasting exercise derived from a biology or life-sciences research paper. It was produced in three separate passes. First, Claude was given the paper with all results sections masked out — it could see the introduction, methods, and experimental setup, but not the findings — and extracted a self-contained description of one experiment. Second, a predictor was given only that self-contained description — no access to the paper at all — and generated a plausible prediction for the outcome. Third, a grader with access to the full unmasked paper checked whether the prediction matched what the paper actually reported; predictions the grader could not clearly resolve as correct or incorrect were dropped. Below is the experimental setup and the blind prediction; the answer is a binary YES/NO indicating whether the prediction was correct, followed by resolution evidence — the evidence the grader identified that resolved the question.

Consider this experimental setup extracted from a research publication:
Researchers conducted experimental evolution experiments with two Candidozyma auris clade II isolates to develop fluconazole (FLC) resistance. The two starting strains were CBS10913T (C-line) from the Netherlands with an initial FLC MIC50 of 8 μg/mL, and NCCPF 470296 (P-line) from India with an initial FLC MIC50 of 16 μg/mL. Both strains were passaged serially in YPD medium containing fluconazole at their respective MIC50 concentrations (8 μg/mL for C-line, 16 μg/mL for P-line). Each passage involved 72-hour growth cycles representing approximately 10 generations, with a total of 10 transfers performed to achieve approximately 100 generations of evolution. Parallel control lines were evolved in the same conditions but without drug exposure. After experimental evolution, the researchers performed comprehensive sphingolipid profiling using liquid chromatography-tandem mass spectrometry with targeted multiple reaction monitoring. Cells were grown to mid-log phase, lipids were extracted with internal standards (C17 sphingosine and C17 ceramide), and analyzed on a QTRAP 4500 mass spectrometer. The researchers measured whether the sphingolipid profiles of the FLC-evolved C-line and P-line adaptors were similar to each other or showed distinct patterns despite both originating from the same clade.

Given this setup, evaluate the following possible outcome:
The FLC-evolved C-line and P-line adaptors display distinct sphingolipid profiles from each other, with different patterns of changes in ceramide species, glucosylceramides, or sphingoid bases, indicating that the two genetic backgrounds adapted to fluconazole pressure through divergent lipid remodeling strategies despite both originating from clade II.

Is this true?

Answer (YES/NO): YES